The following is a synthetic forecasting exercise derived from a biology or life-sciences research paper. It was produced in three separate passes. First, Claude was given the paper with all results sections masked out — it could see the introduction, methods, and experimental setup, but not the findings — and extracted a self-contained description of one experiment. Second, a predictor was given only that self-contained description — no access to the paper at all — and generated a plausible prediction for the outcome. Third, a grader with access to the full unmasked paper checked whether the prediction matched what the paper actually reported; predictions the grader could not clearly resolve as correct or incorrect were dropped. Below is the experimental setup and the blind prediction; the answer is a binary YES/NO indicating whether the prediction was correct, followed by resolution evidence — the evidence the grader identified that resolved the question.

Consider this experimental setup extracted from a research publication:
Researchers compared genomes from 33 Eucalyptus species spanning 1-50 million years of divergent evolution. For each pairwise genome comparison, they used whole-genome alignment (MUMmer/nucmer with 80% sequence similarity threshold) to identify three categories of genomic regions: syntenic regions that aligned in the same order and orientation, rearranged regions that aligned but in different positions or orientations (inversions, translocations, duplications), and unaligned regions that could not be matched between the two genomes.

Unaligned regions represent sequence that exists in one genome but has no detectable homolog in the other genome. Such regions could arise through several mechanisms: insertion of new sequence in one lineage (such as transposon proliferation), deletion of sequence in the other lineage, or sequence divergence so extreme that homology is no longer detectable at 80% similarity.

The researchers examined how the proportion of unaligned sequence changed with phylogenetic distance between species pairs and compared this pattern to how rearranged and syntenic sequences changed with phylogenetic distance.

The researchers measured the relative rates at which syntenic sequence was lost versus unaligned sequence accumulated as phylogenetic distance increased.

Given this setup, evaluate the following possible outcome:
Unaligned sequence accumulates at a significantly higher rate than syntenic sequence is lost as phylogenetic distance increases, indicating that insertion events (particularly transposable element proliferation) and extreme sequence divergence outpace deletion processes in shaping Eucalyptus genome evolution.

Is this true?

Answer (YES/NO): NO